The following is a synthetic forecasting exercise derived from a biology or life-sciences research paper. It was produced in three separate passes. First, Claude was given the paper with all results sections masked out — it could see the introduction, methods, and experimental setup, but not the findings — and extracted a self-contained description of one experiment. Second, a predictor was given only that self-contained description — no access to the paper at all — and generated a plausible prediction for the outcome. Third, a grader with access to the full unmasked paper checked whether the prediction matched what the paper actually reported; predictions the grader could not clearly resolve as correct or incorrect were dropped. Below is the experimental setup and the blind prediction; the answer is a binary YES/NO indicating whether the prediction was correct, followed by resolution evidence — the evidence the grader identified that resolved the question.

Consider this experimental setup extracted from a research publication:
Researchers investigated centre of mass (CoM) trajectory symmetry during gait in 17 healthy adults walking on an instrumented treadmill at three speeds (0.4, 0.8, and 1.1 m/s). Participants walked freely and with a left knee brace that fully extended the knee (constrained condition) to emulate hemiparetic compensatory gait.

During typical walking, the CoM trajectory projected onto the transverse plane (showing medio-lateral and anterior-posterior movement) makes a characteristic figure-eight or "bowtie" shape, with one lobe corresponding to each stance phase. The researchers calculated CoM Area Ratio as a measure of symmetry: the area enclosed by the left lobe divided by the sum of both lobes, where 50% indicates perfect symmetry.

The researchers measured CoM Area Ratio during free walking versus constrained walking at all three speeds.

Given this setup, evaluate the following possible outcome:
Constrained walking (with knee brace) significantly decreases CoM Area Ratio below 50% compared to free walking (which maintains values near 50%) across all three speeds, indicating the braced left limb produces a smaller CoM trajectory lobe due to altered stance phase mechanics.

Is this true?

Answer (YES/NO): NO